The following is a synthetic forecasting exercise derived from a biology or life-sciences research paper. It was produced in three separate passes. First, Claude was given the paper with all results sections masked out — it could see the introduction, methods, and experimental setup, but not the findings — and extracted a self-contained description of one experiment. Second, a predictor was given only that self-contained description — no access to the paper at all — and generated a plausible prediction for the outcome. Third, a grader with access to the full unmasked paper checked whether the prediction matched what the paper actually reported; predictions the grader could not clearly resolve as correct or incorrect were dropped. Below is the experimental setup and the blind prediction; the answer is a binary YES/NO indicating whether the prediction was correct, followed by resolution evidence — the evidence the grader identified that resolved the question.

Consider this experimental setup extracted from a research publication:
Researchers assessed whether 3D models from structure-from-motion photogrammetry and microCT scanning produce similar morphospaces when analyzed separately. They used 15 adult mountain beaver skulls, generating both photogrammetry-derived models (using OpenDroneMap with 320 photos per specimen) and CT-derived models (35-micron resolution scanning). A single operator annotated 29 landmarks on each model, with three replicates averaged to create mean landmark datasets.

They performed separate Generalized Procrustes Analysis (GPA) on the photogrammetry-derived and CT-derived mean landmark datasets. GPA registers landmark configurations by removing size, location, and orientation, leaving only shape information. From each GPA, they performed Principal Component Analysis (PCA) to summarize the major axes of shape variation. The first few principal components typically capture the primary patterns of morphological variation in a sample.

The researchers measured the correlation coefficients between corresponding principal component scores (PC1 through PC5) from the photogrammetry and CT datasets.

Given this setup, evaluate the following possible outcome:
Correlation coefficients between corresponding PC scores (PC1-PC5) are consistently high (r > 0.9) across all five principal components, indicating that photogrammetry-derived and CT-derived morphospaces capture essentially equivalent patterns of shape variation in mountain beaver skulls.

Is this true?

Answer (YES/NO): NO